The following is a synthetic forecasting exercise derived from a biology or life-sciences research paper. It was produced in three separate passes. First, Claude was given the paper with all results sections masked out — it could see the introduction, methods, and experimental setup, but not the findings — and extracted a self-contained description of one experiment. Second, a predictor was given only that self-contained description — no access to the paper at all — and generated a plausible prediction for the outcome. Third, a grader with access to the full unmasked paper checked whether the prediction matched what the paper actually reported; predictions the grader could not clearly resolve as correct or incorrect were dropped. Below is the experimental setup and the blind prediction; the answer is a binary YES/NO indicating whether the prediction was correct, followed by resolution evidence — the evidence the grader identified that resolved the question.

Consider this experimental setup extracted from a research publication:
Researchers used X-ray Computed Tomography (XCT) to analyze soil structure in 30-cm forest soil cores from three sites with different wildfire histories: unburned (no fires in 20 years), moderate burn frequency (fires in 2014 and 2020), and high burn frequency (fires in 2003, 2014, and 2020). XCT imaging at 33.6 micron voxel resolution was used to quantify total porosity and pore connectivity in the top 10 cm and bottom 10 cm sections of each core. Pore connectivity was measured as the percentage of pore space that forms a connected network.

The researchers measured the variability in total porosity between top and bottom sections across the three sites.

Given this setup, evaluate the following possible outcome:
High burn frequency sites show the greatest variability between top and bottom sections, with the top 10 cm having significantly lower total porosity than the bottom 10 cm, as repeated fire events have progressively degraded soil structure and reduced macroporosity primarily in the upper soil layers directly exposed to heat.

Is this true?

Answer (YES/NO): NO